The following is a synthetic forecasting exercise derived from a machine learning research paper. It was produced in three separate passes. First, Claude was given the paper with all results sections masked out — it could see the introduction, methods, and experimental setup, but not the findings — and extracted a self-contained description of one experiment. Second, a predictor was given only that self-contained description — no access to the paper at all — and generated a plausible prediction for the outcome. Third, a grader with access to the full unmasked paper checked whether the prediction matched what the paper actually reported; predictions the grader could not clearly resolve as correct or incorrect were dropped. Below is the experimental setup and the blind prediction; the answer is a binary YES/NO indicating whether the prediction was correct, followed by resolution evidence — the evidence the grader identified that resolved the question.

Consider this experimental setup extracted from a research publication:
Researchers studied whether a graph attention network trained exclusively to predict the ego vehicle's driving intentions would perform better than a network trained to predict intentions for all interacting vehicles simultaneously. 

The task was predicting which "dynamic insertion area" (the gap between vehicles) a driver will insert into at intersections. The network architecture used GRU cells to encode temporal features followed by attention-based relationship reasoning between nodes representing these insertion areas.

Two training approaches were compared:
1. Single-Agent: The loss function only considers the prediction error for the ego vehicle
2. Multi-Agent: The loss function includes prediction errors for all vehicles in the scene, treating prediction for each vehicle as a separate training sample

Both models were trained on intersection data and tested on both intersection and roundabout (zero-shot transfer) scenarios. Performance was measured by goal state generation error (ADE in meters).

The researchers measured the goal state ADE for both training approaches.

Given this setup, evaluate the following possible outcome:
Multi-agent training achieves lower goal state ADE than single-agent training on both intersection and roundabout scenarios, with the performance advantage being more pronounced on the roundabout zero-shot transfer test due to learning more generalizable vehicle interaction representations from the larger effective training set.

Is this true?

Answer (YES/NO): NO